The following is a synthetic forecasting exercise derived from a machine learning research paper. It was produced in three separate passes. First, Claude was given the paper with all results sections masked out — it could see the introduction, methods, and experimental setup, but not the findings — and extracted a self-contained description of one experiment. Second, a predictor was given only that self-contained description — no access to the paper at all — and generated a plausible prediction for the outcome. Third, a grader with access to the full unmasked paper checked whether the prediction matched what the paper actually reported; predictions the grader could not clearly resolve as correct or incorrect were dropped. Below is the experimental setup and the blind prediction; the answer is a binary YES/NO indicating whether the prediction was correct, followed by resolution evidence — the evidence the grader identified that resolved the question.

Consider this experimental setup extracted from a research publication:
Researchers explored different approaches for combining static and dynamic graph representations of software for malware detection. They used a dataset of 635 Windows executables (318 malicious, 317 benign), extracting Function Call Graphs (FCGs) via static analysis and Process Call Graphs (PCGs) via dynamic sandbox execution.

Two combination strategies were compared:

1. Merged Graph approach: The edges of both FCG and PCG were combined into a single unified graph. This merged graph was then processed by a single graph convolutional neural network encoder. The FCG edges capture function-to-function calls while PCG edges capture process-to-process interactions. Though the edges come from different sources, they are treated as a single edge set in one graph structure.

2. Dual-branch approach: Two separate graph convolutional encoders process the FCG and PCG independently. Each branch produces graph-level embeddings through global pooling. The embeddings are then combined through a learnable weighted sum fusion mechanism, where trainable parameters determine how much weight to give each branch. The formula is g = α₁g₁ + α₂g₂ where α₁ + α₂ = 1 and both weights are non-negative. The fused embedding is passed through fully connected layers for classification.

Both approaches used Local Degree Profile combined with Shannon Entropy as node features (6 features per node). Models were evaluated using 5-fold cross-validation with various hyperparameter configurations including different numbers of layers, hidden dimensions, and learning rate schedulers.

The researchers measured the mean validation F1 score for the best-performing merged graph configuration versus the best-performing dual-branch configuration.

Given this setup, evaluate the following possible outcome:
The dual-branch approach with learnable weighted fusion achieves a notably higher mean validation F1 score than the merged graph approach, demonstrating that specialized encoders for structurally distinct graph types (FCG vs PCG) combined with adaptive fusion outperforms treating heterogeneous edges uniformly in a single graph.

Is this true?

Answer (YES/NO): YES